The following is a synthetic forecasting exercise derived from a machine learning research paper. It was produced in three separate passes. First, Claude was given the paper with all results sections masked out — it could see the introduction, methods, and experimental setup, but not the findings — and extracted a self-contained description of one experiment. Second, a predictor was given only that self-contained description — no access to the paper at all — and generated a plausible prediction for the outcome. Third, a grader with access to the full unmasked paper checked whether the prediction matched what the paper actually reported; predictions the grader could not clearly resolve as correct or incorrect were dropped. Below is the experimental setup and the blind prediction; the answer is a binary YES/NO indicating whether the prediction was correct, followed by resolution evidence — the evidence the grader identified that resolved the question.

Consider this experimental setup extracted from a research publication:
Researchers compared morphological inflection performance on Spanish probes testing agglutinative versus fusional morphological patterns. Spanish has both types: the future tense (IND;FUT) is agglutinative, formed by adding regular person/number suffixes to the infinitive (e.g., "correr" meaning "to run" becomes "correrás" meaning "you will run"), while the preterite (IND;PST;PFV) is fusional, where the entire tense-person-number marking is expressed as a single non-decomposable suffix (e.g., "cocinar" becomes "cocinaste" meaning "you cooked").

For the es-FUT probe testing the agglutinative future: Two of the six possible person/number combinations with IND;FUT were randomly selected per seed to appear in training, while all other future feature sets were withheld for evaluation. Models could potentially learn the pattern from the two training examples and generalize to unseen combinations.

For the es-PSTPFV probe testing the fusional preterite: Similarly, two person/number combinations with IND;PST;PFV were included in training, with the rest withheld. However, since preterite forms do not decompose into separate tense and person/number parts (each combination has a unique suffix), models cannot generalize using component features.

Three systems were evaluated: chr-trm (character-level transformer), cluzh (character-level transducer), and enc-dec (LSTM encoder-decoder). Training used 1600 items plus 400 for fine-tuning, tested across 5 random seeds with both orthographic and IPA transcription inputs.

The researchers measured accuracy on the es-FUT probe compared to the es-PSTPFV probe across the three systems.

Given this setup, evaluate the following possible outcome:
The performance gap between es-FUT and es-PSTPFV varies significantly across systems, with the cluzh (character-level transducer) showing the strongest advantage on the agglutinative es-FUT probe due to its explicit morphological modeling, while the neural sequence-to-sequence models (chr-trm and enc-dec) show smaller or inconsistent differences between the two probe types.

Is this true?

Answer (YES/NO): NO